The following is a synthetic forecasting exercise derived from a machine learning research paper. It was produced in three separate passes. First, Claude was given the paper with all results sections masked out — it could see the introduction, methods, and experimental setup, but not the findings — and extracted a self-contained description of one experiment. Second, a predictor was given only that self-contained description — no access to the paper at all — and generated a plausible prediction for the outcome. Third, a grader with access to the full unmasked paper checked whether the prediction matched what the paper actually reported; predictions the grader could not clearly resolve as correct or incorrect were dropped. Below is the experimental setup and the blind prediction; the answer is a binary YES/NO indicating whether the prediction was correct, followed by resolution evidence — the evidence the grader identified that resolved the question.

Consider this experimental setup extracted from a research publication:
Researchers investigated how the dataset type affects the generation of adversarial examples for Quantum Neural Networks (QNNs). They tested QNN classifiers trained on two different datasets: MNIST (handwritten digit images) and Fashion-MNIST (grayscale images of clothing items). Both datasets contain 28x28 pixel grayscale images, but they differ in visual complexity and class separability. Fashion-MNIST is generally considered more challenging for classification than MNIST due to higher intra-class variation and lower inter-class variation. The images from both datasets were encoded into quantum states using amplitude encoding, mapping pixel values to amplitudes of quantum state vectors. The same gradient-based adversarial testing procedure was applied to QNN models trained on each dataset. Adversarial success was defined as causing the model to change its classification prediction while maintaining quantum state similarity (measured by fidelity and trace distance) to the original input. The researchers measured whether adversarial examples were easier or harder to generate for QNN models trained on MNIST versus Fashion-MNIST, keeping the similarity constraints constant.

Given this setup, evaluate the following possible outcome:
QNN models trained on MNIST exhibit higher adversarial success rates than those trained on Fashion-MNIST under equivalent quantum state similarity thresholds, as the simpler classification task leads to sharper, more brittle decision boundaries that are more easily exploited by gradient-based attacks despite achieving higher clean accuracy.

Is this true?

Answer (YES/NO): NO